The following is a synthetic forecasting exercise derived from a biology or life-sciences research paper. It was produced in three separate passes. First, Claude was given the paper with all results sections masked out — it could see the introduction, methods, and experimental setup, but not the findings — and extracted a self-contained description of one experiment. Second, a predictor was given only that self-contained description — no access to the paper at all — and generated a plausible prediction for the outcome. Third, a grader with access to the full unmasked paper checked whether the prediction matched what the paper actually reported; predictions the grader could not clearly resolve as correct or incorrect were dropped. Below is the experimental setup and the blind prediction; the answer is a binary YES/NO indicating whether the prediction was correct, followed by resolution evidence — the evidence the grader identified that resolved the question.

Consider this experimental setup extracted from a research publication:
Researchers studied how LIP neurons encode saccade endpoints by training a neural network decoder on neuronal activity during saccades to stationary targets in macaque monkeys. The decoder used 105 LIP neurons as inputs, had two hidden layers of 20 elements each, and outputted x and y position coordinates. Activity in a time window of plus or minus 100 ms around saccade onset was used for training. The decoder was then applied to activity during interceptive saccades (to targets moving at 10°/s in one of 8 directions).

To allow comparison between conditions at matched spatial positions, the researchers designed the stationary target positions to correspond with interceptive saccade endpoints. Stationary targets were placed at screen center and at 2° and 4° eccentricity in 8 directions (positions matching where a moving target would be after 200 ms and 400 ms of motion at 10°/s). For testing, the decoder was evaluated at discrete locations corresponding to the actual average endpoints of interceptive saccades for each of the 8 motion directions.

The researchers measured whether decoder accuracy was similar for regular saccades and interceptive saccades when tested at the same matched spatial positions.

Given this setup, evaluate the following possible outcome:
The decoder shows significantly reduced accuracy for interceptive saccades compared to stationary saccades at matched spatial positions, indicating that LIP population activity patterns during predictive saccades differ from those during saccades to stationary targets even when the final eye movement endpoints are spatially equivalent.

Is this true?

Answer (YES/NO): YES